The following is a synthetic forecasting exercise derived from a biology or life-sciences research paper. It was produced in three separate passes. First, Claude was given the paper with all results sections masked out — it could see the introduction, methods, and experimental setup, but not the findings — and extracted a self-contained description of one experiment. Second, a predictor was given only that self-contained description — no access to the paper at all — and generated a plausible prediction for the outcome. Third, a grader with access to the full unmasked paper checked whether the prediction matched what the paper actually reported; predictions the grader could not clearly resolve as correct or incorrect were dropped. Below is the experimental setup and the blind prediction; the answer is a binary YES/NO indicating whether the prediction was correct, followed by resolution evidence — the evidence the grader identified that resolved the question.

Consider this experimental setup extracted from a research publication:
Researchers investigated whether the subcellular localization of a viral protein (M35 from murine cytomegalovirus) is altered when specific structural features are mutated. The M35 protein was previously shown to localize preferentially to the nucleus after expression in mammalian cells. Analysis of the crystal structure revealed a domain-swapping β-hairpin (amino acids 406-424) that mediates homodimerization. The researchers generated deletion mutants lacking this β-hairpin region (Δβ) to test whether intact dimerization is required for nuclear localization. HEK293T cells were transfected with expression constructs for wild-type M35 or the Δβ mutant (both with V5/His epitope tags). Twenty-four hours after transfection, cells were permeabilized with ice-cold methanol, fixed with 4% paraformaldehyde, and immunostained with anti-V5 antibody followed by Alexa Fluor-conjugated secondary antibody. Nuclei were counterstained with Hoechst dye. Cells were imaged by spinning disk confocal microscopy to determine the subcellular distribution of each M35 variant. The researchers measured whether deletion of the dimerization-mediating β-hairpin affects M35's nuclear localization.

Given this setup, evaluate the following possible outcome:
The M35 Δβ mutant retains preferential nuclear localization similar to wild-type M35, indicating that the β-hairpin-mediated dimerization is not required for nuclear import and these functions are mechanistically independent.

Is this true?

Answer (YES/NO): YES